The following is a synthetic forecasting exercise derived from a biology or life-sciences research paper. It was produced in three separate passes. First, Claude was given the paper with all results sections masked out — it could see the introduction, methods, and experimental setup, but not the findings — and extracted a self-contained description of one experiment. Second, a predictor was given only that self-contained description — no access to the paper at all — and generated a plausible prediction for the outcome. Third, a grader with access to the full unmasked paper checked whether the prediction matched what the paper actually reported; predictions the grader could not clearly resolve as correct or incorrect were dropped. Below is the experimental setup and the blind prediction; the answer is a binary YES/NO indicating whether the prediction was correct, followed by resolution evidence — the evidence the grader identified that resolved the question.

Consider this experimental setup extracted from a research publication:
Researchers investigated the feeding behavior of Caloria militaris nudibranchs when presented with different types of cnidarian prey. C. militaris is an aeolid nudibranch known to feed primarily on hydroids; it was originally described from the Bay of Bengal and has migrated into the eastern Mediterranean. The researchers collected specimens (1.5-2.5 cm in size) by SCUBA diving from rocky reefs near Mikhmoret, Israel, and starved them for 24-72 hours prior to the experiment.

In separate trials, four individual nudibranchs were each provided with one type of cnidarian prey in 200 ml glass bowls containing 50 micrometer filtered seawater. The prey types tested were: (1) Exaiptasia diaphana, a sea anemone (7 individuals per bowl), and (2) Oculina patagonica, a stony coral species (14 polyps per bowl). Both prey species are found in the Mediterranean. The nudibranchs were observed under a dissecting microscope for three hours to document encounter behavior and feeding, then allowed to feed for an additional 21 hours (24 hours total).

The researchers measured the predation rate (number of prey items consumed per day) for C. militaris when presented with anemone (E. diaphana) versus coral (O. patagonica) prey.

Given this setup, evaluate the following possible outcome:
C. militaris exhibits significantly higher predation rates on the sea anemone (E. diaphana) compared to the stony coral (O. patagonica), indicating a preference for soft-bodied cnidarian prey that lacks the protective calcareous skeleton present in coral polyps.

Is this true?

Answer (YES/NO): NO